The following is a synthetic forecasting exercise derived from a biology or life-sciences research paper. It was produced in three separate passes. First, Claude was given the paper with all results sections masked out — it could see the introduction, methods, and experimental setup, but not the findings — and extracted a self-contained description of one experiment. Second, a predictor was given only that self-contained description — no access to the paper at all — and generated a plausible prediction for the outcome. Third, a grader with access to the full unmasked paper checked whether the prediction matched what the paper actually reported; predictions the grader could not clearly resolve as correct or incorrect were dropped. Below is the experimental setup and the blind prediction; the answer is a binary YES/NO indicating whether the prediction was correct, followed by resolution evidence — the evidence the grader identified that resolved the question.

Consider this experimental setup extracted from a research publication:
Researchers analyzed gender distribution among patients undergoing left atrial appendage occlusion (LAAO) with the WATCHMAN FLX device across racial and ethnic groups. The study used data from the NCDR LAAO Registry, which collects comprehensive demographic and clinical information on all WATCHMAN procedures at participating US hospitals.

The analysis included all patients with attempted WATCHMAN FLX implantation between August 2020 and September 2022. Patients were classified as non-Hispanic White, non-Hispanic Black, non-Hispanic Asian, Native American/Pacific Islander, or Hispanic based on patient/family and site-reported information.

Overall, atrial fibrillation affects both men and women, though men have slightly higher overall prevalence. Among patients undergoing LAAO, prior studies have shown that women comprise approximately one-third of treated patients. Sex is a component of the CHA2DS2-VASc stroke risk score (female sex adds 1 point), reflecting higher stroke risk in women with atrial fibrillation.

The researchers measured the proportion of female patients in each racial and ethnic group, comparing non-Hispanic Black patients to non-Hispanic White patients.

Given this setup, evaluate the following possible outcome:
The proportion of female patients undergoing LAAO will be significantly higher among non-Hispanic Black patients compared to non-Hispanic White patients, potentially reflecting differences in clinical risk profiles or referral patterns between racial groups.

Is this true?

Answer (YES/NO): YES